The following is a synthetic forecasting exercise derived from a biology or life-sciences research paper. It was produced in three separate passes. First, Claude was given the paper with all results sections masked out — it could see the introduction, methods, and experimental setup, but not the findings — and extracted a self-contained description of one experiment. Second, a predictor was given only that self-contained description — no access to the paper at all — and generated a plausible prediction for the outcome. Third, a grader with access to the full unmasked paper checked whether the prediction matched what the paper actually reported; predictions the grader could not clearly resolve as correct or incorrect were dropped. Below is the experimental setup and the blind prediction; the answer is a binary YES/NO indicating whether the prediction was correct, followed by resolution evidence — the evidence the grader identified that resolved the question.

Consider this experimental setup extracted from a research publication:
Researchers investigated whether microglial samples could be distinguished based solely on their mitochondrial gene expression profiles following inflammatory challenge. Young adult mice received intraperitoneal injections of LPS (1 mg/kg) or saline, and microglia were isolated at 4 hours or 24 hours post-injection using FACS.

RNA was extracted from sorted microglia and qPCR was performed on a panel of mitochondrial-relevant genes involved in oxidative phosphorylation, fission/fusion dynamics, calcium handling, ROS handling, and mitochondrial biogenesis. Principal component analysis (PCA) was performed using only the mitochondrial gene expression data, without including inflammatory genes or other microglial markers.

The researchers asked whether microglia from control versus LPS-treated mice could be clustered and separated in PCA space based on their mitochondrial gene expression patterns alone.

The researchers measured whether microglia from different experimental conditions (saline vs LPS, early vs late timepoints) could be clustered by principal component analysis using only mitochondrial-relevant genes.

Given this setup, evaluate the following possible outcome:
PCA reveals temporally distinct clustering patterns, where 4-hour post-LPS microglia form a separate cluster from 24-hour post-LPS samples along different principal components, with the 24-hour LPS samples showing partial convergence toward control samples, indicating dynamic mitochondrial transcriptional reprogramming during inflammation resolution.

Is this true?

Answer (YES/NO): NO